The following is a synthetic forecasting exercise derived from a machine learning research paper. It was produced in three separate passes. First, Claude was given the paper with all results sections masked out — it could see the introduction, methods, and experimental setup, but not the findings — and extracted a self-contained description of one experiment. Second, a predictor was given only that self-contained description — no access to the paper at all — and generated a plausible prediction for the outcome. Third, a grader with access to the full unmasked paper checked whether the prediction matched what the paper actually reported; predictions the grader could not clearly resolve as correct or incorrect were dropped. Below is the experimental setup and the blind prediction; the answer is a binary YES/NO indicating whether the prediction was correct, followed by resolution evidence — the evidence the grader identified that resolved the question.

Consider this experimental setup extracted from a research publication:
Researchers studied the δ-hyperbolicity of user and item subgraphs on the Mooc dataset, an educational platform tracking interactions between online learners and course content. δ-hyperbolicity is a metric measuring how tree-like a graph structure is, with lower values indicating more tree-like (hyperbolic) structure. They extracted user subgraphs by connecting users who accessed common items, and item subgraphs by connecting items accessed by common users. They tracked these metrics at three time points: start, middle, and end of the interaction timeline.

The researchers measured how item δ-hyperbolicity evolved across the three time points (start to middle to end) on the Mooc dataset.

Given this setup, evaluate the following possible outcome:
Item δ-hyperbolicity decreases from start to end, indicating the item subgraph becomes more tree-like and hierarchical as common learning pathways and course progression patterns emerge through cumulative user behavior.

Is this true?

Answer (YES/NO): NO